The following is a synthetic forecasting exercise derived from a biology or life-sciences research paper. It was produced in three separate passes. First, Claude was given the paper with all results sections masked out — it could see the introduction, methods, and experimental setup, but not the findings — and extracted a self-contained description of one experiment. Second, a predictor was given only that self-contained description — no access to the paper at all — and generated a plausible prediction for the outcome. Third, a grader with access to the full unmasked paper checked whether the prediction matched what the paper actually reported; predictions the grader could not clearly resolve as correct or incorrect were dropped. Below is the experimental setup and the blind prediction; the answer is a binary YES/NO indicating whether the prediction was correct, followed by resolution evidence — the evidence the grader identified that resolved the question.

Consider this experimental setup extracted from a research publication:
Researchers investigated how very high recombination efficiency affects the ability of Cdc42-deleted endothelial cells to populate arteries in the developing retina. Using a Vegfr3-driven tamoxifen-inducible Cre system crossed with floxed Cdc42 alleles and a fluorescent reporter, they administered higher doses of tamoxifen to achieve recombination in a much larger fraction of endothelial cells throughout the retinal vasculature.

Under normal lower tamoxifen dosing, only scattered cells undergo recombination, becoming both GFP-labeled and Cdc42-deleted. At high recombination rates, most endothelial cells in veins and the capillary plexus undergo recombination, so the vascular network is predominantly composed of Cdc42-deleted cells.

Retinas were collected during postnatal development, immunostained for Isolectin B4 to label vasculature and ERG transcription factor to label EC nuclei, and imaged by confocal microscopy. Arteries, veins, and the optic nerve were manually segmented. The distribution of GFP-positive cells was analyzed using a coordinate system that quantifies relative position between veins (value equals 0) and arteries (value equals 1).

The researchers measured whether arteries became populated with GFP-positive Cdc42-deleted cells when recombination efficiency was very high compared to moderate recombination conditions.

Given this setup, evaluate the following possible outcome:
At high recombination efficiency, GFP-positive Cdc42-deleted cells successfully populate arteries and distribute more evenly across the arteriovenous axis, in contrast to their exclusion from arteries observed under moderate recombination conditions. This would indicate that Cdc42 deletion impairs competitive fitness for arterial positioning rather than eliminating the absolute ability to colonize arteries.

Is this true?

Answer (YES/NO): NO